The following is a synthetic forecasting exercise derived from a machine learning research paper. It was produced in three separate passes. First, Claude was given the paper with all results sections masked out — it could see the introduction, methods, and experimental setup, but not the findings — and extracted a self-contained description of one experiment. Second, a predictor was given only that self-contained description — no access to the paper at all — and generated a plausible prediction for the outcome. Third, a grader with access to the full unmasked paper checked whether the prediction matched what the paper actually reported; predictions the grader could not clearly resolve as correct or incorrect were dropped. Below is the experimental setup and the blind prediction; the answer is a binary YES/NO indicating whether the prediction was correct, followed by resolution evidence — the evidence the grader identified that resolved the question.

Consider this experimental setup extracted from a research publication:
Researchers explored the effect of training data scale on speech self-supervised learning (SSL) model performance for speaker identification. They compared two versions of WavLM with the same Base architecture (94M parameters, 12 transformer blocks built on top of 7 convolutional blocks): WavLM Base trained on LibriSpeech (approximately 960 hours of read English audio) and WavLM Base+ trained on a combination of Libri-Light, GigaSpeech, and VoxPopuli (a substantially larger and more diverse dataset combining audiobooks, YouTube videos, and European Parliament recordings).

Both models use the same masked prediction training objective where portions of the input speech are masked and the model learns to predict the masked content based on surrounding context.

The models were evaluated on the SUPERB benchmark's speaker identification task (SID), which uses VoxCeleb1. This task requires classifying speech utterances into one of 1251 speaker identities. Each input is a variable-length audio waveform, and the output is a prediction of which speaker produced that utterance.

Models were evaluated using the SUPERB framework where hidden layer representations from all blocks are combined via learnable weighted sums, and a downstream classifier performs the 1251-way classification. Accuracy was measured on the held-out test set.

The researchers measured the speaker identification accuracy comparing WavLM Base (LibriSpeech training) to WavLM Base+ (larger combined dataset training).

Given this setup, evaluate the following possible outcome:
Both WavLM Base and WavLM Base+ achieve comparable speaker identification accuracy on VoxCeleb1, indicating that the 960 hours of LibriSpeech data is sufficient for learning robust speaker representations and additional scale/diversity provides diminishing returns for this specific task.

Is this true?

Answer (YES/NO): NO